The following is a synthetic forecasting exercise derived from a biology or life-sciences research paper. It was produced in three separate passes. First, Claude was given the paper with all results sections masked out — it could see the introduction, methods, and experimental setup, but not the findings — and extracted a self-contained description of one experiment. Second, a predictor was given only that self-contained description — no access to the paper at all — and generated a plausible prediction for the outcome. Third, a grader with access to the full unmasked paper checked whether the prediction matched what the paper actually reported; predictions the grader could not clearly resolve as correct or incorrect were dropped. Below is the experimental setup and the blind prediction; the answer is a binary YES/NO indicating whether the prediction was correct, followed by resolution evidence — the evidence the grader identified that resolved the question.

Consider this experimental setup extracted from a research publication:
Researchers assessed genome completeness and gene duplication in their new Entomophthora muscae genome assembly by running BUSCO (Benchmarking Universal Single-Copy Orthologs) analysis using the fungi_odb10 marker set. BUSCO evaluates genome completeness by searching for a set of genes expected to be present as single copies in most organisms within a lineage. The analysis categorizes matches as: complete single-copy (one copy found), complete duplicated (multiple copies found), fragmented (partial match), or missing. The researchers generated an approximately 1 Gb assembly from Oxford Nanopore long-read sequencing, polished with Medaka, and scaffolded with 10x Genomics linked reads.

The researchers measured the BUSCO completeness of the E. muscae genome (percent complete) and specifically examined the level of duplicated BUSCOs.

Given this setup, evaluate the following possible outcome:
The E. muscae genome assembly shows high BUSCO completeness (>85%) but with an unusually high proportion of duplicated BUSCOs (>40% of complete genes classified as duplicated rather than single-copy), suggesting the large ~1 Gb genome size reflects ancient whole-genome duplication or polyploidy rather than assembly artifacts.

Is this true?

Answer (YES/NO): NO